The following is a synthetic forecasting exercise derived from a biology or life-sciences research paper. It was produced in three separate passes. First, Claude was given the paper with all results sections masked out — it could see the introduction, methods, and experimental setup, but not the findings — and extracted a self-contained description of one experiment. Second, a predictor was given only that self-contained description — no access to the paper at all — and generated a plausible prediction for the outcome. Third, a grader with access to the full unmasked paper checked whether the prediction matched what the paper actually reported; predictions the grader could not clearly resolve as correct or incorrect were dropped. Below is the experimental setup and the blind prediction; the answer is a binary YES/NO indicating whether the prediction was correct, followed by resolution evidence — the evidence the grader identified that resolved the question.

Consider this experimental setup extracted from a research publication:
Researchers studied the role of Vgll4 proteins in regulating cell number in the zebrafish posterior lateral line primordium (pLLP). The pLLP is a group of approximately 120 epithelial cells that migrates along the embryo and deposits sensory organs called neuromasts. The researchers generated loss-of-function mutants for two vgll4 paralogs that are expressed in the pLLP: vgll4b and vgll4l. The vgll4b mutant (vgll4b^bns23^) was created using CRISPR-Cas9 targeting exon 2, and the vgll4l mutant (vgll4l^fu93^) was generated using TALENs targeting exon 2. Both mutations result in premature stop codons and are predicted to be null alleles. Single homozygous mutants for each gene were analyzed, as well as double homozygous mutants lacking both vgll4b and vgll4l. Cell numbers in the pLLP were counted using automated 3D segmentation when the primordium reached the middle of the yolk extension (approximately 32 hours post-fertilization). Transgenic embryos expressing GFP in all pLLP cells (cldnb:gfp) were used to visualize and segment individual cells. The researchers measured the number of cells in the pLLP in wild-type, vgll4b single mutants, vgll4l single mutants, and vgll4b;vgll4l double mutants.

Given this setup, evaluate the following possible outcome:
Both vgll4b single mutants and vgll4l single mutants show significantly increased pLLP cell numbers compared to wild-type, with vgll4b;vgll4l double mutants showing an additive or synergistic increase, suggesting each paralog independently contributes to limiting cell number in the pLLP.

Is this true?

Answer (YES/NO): NO